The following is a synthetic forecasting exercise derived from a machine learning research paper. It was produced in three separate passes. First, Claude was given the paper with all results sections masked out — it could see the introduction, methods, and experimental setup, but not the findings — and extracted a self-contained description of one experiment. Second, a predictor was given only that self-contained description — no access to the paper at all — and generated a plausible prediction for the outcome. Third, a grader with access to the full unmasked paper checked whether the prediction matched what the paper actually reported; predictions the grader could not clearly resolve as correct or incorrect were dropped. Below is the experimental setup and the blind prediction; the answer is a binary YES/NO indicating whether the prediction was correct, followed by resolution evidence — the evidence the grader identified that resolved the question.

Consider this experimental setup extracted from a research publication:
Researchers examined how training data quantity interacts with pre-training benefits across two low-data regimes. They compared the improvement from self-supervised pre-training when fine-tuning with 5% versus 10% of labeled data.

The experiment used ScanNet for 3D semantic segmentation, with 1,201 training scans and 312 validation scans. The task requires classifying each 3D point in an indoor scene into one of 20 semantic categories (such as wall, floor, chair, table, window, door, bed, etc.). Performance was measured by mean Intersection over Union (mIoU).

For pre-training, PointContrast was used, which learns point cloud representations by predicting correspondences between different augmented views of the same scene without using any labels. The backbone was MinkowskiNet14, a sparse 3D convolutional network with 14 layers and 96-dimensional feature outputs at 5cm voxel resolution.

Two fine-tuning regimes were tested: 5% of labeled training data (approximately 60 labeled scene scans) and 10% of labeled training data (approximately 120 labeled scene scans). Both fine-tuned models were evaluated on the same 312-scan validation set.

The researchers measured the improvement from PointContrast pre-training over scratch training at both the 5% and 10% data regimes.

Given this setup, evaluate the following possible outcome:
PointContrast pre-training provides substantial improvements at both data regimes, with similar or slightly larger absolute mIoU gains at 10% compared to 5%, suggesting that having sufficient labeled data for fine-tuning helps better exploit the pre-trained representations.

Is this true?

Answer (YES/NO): NO